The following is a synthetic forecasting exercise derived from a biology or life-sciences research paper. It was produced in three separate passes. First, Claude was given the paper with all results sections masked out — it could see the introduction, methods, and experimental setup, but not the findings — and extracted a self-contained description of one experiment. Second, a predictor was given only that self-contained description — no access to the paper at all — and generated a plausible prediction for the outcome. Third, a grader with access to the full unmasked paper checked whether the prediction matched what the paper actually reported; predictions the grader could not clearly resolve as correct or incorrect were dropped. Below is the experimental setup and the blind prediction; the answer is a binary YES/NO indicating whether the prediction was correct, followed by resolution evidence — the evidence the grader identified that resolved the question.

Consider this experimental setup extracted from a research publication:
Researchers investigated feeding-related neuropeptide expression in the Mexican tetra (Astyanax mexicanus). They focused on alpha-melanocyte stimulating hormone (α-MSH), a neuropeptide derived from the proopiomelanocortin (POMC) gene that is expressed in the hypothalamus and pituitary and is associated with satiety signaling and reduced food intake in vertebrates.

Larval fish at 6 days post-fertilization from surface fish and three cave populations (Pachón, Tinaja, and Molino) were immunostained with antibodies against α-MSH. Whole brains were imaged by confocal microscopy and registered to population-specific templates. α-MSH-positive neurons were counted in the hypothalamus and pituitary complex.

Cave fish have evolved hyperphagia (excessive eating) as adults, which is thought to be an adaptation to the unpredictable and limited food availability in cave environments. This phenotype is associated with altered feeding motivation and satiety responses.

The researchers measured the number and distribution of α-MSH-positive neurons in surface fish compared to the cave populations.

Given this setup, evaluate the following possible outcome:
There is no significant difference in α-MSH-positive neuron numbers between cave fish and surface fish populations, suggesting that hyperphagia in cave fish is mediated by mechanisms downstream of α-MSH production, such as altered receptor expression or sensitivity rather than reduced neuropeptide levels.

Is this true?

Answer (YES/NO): NO